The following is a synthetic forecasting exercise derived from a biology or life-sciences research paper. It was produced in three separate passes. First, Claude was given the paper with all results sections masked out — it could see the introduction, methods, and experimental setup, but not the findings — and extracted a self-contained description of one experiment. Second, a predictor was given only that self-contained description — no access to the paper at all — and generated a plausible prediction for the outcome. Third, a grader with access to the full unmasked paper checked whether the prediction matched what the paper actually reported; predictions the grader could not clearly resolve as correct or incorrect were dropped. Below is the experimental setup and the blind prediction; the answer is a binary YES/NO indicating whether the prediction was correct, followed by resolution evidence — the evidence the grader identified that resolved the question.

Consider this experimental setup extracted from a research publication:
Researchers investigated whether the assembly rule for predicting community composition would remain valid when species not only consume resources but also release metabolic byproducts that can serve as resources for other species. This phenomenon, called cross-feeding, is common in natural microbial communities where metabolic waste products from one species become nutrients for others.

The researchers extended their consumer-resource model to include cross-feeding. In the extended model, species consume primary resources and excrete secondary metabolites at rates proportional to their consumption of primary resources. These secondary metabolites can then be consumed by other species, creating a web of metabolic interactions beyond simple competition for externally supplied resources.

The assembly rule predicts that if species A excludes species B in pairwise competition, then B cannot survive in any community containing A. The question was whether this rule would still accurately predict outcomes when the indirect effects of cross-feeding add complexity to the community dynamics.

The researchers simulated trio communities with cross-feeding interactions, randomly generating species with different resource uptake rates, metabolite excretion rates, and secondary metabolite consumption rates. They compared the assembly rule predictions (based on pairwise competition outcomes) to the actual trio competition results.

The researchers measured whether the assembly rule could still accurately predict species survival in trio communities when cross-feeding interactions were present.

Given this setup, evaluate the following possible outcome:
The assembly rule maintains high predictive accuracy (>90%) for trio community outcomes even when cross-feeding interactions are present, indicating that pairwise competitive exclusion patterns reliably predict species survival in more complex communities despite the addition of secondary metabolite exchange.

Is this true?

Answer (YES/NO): YES